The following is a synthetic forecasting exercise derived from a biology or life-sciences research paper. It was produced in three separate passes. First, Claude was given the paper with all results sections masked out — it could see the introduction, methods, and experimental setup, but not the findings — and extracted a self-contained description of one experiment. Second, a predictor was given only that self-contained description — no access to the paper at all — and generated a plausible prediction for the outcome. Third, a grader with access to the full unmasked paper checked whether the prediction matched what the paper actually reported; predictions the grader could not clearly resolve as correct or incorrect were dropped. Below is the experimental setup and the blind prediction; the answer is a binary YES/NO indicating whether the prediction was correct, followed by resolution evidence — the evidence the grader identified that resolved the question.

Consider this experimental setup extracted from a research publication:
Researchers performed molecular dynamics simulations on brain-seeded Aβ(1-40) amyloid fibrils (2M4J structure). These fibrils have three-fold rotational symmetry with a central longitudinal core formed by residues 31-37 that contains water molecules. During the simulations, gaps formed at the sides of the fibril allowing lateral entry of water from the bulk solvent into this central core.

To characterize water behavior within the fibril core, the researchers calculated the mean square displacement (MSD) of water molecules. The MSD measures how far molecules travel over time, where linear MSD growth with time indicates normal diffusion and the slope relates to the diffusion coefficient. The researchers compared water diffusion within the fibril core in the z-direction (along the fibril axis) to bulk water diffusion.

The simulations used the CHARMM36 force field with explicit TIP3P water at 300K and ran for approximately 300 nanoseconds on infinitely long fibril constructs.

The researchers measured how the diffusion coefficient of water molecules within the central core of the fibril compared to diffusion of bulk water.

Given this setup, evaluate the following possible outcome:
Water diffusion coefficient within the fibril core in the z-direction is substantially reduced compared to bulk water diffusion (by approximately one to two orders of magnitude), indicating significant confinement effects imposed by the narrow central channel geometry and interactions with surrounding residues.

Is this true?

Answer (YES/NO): NO